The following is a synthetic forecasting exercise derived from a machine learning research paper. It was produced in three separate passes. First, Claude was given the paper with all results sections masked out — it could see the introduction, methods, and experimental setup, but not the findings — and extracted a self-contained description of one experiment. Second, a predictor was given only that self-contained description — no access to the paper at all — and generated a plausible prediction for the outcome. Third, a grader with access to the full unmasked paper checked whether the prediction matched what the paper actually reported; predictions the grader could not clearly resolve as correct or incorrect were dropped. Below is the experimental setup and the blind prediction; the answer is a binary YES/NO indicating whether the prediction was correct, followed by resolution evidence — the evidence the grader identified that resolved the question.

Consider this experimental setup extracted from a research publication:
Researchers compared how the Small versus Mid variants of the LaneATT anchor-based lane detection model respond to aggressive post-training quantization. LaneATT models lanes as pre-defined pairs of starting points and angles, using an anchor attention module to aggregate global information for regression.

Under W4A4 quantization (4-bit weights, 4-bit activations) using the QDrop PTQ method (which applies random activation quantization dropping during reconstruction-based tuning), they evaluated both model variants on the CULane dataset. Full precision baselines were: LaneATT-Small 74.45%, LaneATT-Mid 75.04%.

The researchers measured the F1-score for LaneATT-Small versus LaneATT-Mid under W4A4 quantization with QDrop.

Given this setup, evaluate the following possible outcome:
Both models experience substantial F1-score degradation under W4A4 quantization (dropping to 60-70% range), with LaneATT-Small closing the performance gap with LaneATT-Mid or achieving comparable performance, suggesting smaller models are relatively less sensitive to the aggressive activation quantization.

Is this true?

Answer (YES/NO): NO